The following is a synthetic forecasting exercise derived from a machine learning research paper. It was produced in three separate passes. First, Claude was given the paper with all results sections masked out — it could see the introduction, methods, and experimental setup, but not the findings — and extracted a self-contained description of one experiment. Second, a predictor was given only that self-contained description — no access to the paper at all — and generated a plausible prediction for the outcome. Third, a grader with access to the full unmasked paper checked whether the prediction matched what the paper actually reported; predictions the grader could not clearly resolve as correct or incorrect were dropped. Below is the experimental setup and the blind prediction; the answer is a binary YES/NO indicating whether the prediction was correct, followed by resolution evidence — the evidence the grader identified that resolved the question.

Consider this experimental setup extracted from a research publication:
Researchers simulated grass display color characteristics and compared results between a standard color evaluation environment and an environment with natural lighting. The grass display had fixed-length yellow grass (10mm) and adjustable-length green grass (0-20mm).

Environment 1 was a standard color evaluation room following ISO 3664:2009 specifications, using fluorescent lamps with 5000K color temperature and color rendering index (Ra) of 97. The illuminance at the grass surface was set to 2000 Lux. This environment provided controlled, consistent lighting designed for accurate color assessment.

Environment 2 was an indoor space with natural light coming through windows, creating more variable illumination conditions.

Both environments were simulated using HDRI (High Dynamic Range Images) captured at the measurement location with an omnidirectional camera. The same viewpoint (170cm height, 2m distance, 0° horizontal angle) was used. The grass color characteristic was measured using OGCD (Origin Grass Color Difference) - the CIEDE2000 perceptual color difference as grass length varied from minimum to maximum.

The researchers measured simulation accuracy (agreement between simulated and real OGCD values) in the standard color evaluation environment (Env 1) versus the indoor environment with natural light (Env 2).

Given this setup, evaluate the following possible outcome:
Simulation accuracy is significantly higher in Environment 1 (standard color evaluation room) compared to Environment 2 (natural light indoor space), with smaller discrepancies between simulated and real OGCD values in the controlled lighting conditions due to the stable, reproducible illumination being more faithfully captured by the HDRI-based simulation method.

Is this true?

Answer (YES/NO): NO